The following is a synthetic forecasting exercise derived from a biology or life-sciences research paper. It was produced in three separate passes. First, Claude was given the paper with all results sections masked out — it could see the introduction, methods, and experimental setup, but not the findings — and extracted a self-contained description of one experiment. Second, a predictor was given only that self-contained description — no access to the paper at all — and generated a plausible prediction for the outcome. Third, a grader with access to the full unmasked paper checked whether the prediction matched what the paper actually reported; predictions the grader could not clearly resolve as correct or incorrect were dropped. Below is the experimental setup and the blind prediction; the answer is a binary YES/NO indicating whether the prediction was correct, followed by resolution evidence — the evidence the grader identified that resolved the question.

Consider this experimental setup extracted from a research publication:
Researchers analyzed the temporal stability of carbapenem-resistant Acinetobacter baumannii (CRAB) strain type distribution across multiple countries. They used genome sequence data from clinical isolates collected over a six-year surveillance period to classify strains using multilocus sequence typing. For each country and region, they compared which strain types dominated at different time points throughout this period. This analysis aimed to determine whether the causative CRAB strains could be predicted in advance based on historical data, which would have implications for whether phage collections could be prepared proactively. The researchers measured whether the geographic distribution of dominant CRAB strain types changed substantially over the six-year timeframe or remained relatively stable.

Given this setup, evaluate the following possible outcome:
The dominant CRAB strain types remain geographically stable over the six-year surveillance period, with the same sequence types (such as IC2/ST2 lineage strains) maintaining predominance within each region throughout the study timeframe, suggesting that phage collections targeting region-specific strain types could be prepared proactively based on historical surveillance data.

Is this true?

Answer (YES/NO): YES